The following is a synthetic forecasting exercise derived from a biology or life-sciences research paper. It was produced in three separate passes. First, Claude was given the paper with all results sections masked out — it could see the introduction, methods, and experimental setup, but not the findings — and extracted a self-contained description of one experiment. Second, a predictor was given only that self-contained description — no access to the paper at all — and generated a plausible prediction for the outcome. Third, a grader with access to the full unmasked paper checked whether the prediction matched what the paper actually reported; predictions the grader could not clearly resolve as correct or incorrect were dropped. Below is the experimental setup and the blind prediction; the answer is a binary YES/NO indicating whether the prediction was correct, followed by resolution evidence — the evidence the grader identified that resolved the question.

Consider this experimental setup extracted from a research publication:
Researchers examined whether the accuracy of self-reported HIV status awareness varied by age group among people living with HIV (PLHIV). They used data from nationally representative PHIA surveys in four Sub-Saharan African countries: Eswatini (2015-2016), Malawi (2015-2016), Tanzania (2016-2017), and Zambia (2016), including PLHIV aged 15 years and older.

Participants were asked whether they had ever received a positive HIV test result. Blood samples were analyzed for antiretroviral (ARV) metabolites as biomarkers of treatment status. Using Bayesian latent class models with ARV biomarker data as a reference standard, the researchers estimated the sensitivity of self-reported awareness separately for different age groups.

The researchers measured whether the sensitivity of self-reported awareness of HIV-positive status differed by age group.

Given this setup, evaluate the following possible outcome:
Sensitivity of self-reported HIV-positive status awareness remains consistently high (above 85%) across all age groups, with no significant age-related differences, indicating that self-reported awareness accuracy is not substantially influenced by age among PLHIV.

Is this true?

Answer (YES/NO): NO